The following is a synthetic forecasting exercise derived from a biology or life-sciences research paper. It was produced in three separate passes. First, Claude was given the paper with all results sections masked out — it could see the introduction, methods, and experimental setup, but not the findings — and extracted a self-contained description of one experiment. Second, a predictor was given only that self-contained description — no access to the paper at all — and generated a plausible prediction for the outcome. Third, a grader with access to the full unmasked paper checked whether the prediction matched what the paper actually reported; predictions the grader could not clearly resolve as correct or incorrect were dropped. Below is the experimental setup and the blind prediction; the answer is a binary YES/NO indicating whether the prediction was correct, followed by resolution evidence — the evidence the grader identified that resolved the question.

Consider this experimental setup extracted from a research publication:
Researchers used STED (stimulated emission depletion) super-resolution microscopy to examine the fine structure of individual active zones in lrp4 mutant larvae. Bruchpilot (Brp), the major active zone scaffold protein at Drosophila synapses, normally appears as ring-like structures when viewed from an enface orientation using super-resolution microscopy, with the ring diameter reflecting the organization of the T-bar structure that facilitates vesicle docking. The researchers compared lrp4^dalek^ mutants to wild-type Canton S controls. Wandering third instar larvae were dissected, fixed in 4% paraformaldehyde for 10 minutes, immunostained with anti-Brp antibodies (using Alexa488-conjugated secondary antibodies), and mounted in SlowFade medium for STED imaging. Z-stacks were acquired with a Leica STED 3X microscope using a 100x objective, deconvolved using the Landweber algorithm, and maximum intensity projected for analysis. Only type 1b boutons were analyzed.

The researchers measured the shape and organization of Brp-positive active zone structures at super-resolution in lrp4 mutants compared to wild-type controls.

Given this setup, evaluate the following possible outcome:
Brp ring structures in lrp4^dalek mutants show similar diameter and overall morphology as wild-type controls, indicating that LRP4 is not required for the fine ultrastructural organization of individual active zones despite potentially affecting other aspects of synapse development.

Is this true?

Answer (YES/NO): NO